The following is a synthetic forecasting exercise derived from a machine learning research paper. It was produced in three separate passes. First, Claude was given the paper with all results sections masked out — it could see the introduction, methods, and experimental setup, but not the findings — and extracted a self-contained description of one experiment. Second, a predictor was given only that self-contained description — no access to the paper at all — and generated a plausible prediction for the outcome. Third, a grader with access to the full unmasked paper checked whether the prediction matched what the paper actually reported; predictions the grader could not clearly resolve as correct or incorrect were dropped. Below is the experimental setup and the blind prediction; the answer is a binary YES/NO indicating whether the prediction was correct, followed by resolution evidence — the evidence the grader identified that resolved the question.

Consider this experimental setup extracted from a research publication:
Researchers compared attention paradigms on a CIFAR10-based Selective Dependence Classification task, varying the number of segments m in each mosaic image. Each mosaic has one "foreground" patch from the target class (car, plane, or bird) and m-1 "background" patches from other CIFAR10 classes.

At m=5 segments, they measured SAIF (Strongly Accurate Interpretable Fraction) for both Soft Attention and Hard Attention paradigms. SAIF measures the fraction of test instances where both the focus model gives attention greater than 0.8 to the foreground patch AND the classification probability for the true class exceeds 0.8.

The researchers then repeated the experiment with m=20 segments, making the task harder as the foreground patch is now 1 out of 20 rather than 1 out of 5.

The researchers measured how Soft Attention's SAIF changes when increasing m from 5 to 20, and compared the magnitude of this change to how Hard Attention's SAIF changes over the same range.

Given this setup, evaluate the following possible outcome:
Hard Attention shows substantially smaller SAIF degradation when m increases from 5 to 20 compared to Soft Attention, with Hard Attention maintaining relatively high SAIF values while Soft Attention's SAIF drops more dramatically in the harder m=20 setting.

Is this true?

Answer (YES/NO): NO